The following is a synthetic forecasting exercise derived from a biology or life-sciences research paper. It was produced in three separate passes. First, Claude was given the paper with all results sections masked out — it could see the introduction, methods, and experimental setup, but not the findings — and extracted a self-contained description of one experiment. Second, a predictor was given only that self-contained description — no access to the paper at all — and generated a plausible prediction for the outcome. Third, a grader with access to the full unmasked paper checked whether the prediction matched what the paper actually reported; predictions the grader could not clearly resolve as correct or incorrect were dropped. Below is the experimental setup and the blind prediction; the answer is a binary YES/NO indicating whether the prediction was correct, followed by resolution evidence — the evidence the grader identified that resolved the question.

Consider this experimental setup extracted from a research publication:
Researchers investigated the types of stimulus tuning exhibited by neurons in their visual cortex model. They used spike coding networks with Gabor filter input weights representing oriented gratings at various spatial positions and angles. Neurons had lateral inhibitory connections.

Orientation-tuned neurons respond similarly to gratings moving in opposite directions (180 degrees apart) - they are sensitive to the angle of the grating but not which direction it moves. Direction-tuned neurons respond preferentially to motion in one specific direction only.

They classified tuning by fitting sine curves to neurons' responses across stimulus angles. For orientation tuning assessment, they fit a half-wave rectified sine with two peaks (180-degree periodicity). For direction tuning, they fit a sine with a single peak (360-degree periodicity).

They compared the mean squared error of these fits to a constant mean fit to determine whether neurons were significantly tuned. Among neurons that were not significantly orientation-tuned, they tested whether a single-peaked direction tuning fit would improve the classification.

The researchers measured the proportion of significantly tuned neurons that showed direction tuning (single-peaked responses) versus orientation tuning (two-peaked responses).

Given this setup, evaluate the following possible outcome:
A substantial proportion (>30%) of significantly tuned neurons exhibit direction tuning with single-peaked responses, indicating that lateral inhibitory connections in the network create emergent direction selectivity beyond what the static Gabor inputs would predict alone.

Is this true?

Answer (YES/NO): NO